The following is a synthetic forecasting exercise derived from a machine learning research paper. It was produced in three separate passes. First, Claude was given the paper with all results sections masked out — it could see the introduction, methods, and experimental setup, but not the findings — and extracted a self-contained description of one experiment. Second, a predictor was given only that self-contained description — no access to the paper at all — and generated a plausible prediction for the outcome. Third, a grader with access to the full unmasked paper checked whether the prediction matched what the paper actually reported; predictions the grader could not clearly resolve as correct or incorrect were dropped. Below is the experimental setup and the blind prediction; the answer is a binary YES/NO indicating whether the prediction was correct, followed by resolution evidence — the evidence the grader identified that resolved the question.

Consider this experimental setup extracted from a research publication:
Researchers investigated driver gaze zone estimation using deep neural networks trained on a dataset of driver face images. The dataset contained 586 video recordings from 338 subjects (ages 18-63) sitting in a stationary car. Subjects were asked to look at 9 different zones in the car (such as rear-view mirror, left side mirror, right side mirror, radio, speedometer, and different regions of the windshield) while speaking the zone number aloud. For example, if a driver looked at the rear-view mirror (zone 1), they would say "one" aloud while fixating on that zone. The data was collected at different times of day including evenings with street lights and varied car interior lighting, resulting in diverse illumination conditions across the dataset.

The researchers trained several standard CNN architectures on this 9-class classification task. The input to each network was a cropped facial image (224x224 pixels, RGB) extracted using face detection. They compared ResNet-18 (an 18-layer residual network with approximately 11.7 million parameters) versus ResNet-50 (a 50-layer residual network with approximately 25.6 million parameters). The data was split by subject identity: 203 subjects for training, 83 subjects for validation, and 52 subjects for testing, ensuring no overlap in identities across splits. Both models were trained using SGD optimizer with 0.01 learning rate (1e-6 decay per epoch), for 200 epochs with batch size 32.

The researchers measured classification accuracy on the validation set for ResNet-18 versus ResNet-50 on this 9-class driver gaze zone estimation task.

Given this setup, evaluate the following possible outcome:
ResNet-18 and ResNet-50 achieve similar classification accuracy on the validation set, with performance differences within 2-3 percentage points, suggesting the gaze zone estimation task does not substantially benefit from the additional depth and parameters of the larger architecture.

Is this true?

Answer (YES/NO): YES